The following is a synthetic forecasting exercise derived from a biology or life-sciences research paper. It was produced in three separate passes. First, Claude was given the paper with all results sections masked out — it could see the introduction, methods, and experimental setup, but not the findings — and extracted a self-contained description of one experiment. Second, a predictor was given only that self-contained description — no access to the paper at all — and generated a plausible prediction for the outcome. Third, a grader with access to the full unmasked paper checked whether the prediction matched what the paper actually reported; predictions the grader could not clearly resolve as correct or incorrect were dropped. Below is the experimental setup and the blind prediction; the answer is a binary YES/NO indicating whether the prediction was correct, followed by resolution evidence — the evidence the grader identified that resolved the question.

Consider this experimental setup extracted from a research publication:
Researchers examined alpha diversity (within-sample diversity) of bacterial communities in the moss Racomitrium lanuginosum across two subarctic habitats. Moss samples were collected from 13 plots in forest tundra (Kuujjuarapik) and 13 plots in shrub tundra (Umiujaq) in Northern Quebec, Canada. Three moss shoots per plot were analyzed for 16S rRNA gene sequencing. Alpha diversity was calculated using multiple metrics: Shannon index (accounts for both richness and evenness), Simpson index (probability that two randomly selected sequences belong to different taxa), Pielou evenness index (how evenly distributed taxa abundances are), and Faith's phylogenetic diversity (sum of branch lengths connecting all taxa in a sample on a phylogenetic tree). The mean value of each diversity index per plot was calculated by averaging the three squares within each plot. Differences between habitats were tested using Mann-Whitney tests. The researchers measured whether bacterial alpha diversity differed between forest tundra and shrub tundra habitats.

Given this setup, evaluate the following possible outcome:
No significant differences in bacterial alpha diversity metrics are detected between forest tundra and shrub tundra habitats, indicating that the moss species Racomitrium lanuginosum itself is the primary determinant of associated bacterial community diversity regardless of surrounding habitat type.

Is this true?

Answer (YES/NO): NO